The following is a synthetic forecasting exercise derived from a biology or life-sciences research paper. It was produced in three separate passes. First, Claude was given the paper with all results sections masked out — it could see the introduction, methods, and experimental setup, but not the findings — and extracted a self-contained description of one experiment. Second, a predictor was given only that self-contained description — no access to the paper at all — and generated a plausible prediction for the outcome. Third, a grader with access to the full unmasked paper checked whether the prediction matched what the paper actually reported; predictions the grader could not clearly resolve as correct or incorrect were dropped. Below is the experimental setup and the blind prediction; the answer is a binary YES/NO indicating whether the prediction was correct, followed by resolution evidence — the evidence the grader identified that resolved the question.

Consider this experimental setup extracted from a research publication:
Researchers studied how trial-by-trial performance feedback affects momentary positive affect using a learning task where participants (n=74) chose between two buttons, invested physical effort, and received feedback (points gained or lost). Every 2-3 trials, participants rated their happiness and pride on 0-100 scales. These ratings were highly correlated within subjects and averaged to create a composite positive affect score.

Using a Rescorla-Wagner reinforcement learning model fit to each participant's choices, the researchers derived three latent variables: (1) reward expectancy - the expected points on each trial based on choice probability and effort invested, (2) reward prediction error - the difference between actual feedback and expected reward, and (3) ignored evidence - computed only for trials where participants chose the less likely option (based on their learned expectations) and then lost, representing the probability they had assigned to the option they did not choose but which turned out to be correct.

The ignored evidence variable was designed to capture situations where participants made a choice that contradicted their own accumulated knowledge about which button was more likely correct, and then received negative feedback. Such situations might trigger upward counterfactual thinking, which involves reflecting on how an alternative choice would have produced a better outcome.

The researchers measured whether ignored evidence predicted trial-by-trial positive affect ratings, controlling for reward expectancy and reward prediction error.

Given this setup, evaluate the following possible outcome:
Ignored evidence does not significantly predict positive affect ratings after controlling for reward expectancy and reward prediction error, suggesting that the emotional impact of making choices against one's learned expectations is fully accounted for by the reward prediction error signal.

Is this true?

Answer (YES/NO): NO